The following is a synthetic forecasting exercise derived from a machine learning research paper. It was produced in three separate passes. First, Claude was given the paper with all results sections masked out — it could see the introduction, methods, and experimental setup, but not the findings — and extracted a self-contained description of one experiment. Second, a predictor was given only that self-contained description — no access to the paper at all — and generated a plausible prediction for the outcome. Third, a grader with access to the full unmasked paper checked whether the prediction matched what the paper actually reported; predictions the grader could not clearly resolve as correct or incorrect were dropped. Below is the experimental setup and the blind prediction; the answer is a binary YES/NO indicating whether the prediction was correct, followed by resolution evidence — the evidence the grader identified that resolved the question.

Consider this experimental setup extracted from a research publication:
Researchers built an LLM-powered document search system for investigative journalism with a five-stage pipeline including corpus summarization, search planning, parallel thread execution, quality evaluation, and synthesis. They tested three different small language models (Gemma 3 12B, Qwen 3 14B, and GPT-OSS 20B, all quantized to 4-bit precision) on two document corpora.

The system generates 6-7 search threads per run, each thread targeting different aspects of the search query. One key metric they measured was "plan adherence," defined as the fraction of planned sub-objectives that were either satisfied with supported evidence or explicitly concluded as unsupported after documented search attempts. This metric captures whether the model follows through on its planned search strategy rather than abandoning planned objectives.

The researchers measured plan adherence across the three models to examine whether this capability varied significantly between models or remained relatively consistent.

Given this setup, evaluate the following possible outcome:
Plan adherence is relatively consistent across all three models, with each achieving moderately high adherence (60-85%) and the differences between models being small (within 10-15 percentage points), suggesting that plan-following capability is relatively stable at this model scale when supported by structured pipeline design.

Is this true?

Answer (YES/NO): NO